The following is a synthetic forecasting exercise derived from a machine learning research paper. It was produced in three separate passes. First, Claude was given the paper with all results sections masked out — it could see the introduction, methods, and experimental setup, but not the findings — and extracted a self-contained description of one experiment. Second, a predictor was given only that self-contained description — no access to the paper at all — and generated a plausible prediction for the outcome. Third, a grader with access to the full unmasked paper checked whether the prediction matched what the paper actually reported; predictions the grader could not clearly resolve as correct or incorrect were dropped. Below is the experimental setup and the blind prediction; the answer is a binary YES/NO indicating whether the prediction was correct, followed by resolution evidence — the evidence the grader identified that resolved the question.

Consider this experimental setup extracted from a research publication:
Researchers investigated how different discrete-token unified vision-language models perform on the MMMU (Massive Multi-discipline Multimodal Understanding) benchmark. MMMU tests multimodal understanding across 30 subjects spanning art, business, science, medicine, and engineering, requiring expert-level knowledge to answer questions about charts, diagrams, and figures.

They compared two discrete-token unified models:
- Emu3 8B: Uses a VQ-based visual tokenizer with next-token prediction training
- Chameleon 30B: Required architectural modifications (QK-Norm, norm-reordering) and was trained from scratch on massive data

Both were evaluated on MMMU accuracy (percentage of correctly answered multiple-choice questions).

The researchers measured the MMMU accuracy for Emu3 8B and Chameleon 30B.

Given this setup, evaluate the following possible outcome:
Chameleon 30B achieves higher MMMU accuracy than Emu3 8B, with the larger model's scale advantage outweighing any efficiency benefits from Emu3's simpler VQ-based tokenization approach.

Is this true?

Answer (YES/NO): YES